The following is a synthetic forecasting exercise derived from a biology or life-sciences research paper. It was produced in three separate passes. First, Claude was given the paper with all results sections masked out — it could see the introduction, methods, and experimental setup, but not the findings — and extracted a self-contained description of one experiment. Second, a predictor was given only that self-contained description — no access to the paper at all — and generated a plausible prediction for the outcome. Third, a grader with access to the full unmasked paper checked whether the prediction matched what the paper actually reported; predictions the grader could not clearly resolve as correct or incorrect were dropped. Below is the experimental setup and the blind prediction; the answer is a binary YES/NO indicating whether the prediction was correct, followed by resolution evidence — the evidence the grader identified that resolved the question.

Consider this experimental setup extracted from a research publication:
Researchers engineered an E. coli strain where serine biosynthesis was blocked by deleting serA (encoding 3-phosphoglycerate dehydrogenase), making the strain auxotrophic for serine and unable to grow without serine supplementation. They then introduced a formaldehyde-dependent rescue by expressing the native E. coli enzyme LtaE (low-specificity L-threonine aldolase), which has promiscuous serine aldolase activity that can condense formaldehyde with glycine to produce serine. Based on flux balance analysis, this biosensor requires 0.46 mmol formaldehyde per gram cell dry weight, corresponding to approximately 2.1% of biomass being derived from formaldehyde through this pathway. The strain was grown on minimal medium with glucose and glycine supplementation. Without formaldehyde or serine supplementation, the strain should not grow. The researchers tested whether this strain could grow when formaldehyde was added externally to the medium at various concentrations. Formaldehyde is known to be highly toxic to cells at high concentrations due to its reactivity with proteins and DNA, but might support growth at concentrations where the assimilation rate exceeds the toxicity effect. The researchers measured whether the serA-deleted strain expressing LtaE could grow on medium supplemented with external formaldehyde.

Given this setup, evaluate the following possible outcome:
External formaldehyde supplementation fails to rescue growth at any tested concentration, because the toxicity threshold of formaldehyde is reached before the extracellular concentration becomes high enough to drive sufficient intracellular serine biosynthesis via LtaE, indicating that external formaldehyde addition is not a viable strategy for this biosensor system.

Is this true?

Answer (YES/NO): NO